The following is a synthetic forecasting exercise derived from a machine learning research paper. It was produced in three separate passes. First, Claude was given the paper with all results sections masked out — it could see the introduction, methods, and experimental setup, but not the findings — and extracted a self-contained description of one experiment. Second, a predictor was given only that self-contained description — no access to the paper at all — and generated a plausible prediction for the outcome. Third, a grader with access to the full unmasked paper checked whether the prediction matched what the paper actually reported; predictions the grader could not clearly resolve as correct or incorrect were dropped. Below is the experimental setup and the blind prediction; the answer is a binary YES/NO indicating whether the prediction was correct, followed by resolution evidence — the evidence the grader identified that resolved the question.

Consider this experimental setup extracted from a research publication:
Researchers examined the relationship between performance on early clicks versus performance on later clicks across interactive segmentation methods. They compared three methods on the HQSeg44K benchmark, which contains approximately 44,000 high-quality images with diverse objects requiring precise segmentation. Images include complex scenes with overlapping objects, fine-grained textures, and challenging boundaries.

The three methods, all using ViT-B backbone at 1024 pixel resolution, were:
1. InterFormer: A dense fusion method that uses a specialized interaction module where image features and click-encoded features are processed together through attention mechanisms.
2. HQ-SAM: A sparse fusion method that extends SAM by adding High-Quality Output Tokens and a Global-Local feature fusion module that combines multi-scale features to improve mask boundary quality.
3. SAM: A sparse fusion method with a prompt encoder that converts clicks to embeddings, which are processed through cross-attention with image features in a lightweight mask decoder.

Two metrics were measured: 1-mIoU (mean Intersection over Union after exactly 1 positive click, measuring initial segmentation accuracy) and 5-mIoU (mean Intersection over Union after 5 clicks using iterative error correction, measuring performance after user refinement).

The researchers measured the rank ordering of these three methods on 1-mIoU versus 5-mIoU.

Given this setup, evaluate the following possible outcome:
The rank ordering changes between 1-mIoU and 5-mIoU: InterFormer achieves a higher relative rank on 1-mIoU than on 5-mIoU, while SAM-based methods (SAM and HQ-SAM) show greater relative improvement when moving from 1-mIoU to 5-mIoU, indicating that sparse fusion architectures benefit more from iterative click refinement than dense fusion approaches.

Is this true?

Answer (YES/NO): YES